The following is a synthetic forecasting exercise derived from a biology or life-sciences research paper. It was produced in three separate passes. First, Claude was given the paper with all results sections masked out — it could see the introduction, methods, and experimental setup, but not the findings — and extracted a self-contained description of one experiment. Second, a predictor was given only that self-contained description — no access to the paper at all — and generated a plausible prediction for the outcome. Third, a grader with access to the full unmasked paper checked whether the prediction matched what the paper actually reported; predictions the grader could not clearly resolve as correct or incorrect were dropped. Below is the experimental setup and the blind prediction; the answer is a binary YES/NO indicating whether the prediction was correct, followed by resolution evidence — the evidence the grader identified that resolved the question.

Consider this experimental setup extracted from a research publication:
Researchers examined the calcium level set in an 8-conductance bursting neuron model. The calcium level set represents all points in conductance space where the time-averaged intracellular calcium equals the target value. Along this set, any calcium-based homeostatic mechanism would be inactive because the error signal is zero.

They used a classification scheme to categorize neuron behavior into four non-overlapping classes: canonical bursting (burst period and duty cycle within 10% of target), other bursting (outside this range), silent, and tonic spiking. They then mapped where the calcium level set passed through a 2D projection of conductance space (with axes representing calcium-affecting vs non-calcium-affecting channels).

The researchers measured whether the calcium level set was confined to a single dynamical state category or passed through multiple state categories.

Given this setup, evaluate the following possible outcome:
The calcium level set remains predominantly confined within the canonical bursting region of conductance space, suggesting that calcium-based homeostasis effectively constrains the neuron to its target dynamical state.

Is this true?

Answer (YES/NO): NO